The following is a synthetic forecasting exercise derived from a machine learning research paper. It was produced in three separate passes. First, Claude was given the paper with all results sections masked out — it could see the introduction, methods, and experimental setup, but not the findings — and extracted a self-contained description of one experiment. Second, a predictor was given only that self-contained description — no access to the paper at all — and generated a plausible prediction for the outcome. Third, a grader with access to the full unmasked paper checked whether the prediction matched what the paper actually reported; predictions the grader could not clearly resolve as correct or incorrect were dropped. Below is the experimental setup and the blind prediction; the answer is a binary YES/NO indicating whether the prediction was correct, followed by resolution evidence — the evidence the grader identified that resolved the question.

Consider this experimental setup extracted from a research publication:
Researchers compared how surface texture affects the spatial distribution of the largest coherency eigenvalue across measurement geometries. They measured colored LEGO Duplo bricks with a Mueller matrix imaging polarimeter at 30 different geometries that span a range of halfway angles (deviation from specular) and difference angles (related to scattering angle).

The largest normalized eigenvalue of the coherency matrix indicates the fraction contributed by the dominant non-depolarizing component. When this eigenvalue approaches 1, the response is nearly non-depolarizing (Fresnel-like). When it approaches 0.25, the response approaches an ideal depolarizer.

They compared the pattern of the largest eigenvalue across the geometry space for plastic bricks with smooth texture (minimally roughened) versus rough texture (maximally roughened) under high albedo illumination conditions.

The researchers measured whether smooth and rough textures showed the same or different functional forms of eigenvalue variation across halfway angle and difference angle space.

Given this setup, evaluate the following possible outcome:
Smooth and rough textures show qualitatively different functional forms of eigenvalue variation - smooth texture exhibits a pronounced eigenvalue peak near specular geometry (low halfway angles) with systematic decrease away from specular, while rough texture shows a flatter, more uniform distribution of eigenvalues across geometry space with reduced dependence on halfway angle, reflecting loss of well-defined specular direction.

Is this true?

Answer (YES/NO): YES